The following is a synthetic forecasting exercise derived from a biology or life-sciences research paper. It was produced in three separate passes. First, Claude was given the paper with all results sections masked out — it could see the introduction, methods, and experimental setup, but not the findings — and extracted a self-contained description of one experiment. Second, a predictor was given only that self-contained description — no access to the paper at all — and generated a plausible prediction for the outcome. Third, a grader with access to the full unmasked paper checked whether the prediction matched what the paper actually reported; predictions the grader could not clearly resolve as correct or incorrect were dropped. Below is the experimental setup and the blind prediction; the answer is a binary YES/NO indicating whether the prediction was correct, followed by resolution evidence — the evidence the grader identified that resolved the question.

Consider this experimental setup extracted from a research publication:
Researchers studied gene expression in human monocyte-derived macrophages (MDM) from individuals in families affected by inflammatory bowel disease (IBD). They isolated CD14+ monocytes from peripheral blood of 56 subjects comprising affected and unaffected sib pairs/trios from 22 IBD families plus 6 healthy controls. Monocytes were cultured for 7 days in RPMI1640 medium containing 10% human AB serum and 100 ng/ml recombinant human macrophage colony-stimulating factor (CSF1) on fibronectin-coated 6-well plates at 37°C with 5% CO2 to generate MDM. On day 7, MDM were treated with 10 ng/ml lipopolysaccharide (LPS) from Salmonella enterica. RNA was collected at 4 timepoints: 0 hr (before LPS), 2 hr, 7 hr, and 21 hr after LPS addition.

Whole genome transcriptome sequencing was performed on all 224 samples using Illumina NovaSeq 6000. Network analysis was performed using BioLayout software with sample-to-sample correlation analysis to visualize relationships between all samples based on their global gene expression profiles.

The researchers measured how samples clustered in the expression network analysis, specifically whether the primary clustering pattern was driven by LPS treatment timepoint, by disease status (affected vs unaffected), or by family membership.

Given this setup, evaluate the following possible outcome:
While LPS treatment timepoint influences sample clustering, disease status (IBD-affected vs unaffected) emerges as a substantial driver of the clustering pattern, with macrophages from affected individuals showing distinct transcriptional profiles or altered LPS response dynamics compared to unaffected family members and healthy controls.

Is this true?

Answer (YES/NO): NO